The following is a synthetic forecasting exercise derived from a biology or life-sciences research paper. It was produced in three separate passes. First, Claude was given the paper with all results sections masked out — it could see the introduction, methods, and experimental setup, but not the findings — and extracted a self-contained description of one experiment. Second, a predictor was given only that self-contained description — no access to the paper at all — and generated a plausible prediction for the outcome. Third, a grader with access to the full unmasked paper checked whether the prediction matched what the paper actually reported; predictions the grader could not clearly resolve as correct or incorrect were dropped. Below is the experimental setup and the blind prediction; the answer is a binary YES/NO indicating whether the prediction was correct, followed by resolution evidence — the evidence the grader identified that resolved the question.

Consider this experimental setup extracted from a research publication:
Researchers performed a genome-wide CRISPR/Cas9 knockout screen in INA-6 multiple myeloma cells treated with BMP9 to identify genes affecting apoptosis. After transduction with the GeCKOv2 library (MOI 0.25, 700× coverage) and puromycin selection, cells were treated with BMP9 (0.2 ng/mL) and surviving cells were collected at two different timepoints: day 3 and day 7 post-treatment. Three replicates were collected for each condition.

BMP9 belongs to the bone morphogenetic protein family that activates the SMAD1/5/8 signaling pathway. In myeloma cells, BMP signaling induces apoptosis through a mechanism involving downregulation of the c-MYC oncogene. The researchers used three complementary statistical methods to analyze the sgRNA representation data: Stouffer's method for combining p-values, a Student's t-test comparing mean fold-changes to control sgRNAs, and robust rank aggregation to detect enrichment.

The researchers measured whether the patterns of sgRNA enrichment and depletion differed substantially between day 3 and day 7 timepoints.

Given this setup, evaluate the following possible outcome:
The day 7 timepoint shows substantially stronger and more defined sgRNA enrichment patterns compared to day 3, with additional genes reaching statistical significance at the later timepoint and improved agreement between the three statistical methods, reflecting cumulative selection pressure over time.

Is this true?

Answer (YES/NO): YES